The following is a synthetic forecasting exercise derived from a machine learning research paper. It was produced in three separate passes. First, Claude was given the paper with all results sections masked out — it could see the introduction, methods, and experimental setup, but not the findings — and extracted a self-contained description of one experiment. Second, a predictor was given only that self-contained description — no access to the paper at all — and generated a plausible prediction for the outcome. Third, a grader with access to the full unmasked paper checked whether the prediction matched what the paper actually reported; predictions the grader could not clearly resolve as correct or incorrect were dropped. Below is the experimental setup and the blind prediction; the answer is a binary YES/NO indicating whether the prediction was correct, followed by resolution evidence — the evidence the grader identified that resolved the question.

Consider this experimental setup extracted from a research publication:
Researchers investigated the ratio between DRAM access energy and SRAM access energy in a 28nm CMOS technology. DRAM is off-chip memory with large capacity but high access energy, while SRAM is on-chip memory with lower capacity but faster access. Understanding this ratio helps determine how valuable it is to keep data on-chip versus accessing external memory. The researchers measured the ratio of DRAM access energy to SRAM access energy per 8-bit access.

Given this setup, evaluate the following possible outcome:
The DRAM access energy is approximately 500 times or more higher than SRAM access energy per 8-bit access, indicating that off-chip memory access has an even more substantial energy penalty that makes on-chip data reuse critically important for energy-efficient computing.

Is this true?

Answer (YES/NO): NO